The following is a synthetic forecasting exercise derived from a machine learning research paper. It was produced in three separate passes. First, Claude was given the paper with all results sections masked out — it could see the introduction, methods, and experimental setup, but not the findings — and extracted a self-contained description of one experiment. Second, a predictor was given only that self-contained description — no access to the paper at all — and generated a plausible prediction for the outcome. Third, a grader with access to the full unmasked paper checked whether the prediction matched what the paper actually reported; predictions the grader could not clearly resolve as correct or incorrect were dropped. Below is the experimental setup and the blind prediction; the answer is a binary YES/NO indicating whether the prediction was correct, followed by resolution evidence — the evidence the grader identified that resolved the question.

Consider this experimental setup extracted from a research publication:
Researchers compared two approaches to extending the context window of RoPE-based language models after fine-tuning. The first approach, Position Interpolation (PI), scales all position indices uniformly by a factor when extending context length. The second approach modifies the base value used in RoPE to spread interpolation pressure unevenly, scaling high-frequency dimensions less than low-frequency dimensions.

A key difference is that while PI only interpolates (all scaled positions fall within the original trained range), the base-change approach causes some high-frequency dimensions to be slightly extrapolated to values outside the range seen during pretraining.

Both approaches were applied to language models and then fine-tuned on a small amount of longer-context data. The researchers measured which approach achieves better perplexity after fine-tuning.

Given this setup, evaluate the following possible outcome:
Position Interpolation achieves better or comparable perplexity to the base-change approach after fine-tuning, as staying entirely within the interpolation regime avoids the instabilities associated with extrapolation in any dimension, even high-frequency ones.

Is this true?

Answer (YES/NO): YES